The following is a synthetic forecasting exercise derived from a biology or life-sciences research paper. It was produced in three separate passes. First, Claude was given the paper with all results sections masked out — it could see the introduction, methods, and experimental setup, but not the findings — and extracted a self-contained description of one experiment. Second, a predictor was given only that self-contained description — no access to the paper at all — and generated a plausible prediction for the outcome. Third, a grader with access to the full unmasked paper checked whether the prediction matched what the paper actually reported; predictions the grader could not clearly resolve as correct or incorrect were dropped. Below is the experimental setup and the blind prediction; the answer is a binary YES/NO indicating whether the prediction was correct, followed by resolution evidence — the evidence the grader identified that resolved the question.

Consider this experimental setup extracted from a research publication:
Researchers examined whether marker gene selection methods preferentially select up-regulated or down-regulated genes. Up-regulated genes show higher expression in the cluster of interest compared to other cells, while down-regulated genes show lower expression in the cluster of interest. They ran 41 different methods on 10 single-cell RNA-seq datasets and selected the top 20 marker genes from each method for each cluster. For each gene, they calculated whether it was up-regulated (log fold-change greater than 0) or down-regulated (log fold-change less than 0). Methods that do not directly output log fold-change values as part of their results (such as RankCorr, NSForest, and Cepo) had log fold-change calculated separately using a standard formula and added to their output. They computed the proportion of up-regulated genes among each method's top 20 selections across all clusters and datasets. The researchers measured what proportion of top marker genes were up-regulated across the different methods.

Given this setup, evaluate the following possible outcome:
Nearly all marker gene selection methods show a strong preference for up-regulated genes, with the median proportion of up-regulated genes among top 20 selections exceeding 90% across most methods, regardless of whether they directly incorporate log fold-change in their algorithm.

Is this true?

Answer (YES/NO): NO